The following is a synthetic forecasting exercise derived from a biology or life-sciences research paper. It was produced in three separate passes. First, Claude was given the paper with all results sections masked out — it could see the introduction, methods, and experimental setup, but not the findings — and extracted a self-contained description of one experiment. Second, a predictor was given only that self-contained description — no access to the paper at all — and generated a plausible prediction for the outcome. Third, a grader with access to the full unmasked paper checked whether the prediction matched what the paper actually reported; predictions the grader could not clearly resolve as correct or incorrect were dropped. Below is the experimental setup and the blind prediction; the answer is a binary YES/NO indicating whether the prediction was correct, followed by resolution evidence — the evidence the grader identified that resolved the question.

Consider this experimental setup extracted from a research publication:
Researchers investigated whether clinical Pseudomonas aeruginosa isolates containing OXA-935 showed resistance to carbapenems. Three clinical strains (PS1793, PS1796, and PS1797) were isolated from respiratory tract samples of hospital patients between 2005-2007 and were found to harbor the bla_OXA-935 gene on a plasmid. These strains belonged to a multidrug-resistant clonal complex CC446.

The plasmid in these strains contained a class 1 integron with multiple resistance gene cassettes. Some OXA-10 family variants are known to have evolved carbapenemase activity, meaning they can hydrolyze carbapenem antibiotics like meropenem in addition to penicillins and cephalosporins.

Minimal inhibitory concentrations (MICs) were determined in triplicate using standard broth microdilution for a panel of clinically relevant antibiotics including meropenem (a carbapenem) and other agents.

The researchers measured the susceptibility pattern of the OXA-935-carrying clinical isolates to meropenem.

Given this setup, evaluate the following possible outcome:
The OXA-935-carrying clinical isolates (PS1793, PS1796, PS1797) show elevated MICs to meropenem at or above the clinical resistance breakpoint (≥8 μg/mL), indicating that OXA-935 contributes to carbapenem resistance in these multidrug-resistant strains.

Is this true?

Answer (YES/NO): NO